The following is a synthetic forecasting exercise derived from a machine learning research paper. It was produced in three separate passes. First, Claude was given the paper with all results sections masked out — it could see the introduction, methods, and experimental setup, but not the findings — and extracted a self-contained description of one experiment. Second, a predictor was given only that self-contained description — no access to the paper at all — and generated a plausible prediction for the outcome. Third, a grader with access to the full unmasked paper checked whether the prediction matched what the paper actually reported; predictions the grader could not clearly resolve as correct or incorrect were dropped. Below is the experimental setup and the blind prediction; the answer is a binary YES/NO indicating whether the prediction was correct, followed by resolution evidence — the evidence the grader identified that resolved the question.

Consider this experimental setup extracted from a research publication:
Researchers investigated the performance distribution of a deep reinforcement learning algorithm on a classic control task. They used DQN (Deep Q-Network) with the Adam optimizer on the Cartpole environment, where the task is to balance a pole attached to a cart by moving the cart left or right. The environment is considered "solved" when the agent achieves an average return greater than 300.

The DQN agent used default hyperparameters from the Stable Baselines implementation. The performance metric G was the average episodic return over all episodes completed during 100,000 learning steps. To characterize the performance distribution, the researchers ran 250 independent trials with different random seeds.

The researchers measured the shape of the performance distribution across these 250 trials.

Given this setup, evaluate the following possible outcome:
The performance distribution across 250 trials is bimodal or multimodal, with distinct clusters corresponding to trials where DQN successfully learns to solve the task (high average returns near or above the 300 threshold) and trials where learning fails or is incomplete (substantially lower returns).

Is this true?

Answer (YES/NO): YES